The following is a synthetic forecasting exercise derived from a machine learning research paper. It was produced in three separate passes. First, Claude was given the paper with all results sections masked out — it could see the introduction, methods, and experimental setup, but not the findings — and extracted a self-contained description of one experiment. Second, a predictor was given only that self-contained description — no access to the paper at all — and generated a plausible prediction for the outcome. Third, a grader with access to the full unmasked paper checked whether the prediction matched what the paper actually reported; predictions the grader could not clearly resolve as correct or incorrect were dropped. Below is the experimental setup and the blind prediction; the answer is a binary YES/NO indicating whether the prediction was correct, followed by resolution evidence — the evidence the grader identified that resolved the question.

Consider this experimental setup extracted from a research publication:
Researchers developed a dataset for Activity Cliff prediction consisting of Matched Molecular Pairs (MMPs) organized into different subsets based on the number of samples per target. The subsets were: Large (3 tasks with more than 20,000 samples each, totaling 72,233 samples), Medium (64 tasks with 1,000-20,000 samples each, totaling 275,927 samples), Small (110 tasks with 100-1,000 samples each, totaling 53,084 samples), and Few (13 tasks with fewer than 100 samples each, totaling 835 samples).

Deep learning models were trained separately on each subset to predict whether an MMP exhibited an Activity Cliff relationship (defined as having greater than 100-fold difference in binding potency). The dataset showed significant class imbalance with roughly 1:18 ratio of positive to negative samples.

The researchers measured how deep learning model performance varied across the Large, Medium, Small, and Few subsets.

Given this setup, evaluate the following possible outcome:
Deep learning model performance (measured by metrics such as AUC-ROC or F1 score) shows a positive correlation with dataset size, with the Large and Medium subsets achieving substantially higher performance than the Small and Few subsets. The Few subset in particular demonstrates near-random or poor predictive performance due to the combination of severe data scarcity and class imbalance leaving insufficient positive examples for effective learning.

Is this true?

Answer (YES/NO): NO